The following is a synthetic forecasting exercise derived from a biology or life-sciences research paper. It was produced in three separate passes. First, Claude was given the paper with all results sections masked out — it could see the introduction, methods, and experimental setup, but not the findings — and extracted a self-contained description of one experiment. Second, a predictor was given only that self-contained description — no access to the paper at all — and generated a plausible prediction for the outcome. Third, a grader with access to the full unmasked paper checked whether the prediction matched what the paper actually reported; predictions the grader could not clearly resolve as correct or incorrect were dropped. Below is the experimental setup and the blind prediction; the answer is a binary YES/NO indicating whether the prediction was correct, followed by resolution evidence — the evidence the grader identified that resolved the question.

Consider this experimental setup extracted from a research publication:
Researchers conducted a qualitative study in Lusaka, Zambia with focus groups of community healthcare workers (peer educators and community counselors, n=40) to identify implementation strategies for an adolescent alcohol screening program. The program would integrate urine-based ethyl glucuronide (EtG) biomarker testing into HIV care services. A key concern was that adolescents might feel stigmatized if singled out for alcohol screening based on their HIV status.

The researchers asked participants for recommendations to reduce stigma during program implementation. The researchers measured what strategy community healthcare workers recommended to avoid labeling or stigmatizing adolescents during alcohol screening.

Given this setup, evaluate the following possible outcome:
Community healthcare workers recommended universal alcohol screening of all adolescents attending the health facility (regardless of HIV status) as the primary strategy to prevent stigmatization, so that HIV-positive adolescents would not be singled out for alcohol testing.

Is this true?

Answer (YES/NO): YES